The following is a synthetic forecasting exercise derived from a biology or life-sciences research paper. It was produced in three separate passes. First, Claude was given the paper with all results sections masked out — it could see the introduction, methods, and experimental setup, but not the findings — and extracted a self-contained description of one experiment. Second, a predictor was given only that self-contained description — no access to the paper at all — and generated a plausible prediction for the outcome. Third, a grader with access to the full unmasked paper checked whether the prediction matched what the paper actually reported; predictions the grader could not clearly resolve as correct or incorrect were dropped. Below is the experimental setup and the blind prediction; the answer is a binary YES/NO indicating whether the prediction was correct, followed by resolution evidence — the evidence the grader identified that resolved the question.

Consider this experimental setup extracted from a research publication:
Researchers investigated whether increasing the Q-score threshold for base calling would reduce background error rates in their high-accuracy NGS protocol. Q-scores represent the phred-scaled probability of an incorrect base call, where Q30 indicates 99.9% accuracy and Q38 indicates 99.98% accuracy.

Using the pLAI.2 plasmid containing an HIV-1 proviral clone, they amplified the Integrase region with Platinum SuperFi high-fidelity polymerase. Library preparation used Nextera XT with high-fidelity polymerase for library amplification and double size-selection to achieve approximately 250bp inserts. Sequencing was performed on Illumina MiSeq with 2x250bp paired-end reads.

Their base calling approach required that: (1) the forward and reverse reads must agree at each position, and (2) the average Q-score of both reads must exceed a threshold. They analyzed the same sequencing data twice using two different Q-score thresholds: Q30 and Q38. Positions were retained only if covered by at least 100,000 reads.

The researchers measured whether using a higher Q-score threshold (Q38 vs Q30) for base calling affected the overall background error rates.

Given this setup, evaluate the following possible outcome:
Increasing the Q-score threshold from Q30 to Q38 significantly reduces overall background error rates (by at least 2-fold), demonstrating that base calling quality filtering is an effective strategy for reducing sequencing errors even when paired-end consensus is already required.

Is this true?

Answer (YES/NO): NO